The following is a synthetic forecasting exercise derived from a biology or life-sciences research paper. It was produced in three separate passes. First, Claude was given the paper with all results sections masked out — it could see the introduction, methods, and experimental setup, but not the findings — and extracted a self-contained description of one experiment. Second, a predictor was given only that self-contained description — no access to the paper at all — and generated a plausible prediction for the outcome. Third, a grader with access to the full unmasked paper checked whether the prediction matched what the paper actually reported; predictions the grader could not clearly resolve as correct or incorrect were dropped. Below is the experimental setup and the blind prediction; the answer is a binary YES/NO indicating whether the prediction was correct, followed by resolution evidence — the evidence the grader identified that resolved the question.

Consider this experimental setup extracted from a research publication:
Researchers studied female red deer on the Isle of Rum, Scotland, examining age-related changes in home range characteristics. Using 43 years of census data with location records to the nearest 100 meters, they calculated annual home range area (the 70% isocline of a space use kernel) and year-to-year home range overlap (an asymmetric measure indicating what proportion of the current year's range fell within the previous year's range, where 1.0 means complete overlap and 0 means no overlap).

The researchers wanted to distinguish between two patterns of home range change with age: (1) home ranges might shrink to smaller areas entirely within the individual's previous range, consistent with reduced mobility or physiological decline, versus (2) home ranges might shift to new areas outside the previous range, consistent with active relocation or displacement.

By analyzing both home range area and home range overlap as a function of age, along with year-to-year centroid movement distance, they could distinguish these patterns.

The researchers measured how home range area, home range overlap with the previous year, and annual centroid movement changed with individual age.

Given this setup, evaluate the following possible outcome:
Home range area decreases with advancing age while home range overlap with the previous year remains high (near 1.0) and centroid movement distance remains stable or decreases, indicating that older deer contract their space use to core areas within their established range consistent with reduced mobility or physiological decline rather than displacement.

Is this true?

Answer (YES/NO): NO